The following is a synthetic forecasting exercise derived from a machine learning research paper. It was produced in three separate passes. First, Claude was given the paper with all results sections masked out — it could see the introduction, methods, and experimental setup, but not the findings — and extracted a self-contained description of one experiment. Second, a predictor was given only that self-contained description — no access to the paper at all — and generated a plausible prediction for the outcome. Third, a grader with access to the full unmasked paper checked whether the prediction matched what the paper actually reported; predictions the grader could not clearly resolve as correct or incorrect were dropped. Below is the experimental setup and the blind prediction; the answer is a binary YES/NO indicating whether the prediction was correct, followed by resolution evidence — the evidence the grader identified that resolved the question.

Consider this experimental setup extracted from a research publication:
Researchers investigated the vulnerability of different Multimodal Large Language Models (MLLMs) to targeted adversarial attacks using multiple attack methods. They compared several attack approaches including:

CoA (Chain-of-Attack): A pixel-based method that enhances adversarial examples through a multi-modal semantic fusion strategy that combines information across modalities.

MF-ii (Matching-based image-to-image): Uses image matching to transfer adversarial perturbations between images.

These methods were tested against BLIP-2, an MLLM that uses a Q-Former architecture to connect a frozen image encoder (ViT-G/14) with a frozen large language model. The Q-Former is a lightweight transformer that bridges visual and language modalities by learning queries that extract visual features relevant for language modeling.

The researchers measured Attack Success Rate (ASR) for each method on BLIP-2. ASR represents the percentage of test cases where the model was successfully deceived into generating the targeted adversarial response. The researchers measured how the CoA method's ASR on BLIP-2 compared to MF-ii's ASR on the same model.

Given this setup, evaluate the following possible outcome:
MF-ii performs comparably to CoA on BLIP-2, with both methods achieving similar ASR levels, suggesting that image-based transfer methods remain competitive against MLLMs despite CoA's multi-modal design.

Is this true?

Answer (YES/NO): NO